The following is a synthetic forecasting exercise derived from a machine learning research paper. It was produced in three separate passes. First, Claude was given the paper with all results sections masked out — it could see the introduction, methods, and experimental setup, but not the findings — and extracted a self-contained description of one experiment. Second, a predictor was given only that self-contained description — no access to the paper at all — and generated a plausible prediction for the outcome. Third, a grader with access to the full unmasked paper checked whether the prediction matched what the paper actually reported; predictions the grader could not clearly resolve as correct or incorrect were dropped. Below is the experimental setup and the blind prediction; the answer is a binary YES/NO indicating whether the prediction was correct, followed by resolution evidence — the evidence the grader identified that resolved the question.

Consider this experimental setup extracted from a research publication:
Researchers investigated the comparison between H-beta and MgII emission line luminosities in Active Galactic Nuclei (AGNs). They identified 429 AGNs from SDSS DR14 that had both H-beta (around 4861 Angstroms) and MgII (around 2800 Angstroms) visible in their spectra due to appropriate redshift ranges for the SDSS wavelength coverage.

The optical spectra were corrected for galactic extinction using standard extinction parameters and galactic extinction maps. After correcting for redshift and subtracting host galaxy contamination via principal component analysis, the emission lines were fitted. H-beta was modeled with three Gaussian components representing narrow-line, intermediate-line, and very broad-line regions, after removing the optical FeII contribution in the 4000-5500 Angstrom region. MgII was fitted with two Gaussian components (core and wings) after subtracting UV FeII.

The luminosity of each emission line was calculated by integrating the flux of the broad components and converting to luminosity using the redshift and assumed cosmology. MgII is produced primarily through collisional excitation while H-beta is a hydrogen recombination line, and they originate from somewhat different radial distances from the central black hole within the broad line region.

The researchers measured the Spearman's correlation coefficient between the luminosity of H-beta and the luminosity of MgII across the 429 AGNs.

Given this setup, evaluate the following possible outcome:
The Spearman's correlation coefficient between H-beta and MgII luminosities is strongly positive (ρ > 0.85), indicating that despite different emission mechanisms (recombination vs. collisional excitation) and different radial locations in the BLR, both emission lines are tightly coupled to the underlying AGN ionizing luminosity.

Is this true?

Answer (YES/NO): NO